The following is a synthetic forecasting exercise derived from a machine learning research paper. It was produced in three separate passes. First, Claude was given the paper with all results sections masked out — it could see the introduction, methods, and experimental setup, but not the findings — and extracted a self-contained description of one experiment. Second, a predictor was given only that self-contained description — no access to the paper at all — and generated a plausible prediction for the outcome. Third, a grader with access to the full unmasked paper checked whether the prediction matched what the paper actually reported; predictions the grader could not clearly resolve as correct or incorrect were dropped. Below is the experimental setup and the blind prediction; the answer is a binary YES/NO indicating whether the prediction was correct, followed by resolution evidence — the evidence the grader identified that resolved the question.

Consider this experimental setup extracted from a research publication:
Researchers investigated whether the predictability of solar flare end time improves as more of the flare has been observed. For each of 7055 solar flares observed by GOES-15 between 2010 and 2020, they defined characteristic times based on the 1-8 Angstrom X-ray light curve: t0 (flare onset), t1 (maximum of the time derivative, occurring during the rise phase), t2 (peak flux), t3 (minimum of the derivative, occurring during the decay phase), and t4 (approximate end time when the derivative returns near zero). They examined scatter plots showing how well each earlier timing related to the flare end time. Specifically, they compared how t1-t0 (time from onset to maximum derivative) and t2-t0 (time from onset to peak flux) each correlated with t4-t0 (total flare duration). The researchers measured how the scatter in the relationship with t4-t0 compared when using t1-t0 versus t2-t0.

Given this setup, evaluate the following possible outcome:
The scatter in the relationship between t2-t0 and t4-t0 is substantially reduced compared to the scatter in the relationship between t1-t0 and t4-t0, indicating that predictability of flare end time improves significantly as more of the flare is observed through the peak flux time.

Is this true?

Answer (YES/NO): YES